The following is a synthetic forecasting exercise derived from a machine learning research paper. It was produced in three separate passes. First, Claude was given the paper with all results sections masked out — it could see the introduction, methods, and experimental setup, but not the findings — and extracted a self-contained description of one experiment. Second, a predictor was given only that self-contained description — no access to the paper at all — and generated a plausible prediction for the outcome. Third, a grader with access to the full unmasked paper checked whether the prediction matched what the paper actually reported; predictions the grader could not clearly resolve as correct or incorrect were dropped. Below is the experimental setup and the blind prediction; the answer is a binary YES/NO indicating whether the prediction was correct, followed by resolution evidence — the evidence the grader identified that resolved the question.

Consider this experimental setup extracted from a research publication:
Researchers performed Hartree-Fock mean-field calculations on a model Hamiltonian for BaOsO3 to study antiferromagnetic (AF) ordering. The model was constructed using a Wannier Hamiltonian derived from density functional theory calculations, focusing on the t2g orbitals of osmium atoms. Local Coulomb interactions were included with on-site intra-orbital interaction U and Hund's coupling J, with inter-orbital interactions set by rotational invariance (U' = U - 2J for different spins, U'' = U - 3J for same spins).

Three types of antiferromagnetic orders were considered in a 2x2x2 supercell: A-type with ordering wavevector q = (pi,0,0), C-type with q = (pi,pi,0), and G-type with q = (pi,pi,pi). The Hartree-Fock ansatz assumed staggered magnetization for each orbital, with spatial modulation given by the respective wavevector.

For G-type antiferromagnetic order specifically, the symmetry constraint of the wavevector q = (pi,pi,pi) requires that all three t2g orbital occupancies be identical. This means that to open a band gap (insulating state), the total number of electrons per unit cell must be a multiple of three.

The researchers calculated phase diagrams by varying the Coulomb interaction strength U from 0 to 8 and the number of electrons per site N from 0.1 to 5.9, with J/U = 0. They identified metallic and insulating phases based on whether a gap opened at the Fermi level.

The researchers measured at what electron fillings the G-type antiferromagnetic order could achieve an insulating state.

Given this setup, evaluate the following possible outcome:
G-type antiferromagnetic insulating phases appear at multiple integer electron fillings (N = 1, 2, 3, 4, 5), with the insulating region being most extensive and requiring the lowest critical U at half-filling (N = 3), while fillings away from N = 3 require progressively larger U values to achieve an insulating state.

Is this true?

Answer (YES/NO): NO